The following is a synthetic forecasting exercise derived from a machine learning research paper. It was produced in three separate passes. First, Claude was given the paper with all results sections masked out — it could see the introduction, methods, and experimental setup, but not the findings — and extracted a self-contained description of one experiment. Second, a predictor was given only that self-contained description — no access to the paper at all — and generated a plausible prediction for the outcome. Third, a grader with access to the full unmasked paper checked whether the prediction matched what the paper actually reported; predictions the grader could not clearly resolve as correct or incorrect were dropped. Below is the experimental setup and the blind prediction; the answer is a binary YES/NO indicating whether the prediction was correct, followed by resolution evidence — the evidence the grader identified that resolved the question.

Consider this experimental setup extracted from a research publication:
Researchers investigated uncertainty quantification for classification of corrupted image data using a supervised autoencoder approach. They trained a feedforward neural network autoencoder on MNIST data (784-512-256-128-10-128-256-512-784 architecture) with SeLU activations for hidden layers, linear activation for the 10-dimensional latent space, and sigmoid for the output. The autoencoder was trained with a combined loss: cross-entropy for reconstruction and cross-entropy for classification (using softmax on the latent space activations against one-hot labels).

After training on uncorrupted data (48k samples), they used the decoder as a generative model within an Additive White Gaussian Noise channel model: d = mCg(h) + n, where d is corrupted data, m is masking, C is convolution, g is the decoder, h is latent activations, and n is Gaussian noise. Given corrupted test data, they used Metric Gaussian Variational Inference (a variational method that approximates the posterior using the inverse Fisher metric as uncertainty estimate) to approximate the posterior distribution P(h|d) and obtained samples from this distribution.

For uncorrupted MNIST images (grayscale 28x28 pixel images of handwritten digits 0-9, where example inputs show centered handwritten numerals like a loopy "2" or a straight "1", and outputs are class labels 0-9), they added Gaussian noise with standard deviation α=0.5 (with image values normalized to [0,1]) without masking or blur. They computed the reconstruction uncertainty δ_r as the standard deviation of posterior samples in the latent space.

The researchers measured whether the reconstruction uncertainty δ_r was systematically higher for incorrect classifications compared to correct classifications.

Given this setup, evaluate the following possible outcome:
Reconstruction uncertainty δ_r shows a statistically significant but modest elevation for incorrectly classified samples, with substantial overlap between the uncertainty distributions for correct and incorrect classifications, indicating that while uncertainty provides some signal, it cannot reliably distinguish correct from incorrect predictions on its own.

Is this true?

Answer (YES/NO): NO